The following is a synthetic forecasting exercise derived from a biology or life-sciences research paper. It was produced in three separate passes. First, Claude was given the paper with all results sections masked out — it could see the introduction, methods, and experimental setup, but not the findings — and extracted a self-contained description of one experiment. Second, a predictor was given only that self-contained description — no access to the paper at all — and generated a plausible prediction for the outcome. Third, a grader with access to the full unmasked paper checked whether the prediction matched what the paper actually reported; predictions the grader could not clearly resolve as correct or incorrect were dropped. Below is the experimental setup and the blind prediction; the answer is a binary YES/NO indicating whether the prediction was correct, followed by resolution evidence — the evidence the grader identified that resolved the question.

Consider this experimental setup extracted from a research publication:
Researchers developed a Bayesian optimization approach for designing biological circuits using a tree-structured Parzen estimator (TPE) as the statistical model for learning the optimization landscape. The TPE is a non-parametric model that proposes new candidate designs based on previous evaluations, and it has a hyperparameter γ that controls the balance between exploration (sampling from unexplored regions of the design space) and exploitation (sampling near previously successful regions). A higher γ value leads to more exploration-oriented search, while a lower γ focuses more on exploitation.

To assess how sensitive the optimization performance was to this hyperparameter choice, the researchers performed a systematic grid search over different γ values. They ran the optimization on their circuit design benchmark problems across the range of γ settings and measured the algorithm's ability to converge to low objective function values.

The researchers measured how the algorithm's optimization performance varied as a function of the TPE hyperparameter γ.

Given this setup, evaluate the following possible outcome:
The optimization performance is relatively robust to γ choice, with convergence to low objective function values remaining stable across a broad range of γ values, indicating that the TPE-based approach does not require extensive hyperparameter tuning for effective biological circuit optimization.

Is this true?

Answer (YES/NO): YES